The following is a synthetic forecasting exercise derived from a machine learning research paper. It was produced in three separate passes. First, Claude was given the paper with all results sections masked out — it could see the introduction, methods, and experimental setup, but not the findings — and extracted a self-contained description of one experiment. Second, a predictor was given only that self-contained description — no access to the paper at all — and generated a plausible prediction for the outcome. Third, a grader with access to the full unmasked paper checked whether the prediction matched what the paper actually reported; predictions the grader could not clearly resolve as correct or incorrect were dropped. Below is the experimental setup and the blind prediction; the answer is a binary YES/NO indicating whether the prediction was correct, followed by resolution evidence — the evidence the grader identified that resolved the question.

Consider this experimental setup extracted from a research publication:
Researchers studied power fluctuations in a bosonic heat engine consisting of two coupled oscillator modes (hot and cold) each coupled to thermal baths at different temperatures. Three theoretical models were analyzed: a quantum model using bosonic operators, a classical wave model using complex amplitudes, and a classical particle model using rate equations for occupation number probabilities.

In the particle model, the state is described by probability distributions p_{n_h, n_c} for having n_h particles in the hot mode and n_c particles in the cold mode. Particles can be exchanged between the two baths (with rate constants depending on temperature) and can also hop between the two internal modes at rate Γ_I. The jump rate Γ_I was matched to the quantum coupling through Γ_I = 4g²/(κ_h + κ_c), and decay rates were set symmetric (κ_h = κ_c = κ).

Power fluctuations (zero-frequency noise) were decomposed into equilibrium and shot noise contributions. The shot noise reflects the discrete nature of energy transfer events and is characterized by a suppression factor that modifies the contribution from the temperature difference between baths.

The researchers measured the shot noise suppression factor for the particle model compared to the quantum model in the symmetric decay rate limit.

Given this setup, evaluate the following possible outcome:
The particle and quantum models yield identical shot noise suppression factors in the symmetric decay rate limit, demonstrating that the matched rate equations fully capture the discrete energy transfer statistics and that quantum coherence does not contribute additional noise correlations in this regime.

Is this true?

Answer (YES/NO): NO